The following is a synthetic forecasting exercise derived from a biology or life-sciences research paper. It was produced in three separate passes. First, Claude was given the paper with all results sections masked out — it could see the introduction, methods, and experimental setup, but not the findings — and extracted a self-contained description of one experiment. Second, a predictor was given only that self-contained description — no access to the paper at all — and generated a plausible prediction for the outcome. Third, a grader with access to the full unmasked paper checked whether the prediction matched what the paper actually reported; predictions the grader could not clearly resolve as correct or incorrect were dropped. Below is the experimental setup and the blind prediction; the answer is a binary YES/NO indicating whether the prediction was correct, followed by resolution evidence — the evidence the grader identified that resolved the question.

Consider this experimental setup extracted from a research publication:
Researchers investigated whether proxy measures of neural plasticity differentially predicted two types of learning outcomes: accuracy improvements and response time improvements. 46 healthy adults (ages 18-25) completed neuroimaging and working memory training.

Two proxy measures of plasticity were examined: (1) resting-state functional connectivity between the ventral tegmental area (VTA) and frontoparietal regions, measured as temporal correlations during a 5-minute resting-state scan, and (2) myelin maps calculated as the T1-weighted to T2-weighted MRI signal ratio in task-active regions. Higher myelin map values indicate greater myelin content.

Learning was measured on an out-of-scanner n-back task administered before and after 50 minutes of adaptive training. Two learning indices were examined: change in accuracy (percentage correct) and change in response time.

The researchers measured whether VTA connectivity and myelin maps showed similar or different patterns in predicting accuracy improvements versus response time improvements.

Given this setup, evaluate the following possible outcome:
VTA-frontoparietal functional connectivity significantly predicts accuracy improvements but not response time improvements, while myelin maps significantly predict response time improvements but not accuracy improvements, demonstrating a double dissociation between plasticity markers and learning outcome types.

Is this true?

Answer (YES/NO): YES